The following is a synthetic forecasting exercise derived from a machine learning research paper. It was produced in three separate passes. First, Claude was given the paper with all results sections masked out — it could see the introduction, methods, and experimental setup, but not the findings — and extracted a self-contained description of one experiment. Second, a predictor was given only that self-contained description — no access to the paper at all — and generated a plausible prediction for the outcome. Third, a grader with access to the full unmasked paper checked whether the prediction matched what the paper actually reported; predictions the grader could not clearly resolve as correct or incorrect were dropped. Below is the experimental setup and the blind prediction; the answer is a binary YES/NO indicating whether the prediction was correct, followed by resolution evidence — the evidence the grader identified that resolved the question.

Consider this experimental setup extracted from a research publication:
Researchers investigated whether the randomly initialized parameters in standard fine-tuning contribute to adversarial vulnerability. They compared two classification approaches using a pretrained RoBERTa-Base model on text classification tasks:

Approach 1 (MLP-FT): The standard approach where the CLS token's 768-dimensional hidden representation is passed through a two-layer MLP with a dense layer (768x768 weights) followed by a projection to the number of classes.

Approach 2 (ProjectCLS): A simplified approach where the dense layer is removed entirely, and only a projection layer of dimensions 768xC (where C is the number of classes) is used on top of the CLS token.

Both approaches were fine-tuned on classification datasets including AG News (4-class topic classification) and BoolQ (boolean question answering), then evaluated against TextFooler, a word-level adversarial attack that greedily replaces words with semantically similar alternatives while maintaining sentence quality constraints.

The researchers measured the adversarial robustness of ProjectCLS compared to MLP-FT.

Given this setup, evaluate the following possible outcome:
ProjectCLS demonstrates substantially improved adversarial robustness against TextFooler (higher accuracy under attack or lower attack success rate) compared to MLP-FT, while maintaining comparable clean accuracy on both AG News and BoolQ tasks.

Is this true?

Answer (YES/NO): YES